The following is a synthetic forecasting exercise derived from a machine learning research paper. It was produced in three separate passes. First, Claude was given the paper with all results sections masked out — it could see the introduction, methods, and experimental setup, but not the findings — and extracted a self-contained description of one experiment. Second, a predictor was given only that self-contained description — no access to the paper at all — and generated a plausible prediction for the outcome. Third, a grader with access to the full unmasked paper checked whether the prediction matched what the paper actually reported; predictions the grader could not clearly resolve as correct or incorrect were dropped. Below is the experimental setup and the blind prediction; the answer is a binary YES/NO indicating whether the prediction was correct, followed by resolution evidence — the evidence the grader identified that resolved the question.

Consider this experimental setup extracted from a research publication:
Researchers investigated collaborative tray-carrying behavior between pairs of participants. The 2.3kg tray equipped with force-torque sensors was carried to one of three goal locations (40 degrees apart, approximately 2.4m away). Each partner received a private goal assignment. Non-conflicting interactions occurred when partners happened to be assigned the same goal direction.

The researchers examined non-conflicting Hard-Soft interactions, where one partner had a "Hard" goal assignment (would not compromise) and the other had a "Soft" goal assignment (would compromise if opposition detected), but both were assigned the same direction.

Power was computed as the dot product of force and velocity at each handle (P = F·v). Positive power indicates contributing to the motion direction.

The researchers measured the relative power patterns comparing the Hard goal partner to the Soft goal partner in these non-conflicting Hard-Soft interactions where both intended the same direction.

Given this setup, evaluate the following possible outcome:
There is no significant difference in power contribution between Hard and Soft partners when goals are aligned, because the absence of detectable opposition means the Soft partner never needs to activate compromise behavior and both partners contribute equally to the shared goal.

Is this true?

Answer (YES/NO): NO